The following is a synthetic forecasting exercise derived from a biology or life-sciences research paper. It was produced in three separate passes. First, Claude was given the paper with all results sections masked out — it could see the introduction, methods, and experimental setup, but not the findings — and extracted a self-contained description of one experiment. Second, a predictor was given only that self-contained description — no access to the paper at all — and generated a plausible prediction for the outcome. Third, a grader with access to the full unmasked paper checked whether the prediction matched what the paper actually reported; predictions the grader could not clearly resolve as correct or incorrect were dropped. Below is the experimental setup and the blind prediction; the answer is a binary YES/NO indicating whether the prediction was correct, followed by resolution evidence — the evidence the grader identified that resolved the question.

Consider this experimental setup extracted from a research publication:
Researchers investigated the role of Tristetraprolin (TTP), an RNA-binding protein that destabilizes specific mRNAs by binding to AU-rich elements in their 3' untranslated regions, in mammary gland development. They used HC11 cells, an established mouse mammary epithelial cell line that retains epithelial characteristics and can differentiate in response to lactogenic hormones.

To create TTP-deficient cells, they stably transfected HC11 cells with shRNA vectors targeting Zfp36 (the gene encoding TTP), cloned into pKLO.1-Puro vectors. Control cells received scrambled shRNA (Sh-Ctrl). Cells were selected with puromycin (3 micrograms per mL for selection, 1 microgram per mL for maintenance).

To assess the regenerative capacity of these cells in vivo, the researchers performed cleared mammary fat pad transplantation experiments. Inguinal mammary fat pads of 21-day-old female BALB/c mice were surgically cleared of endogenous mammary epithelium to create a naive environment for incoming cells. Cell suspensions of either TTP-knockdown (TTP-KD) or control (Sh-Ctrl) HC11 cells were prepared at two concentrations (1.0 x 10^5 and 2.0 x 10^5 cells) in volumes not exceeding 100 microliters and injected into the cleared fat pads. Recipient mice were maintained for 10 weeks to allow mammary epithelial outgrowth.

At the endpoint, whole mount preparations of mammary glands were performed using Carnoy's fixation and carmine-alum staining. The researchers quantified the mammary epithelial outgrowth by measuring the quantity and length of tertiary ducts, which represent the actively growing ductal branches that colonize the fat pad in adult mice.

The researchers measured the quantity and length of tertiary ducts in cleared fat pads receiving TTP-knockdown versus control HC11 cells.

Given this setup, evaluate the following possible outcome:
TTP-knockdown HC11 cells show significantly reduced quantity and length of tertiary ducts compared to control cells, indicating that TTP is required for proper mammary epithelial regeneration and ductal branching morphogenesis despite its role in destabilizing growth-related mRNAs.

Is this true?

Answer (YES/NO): YES